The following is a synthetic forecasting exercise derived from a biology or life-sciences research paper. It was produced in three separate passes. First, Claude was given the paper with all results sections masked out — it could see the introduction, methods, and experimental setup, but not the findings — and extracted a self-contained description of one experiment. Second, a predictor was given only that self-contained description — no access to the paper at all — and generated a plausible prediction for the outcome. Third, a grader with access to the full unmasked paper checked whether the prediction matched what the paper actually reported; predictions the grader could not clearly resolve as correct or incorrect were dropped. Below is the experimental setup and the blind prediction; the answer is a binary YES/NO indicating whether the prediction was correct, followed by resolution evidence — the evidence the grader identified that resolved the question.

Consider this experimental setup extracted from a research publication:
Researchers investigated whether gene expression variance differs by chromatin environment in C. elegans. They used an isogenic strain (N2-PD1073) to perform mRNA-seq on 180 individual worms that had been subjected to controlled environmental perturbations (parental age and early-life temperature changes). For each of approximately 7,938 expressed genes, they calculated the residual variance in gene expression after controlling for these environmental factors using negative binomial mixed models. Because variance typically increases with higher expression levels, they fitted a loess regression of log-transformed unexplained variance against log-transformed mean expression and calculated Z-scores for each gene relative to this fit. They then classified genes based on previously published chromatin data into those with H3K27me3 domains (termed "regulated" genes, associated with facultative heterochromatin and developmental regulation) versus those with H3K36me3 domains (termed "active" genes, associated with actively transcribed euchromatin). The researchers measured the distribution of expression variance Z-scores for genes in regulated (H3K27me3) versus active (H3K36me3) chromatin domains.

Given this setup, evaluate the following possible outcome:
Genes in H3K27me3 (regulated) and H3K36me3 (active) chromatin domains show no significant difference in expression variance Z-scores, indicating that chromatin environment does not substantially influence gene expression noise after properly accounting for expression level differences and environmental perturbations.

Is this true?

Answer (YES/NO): NO